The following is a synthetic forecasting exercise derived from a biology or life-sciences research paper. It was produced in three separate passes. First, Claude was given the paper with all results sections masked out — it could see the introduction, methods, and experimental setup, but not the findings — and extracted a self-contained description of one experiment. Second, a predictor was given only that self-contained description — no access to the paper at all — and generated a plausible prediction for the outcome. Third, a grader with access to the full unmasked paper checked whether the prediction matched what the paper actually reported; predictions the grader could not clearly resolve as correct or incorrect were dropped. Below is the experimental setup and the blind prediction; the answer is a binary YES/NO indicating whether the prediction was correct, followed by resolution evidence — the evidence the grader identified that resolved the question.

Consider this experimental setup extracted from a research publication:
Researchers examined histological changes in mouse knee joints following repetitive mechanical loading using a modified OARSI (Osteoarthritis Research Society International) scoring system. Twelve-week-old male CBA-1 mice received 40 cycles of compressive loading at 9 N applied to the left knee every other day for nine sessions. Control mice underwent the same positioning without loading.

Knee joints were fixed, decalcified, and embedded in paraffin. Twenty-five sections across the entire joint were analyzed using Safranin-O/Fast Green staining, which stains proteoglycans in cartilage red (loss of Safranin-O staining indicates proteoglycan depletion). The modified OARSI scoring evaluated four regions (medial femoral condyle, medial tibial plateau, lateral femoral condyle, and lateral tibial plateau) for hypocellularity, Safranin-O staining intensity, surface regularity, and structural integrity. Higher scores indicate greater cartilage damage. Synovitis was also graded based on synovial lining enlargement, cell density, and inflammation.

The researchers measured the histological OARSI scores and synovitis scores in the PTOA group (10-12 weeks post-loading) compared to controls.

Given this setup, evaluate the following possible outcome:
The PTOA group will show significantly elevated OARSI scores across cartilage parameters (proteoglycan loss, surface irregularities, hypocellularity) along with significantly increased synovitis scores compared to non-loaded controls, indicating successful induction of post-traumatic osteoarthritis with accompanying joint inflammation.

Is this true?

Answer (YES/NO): YES